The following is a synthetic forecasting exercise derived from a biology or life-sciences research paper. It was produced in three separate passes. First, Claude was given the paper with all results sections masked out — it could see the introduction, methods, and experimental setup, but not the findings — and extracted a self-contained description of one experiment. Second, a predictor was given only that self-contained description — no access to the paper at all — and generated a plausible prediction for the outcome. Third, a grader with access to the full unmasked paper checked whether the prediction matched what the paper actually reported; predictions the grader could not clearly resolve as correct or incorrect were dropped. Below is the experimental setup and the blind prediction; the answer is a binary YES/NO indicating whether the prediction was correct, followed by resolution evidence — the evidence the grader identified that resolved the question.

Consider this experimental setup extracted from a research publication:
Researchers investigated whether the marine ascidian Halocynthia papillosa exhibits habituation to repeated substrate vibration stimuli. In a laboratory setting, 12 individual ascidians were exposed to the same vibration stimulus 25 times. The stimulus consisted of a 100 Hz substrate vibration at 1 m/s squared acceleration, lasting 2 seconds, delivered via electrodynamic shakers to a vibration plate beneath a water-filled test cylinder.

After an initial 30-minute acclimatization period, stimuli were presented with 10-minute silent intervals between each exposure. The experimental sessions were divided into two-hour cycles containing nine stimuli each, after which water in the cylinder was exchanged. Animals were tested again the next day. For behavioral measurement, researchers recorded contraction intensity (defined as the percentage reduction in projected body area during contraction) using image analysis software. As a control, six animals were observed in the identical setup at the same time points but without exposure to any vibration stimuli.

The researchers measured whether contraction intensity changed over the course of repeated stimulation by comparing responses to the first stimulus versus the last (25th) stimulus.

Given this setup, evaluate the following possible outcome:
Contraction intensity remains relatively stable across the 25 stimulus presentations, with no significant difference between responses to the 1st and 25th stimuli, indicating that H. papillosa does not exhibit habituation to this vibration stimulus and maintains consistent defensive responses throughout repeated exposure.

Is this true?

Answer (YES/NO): NO